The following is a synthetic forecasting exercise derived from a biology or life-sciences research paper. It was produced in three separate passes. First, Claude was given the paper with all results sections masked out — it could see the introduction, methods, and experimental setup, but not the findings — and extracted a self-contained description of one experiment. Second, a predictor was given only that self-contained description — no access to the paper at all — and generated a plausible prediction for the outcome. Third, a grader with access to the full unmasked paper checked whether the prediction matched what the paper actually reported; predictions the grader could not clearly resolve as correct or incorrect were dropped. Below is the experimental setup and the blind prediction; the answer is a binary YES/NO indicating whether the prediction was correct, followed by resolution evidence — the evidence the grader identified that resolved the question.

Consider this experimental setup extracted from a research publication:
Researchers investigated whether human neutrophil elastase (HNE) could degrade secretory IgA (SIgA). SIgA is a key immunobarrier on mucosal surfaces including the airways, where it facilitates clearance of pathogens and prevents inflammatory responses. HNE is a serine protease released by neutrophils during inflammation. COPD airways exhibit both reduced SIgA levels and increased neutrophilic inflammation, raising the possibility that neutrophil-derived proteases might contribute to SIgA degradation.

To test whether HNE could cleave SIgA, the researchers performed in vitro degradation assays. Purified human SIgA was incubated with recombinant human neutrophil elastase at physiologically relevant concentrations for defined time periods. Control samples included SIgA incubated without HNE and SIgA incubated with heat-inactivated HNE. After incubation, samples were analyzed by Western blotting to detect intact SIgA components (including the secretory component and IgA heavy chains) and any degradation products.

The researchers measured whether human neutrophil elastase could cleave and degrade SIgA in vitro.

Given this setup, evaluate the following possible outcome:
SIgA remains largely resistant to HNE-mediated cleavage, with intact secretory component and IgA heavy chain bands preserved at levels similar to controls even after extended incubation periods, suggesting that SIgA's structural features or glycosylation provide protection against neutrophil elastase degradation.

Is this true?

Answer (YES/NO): NO